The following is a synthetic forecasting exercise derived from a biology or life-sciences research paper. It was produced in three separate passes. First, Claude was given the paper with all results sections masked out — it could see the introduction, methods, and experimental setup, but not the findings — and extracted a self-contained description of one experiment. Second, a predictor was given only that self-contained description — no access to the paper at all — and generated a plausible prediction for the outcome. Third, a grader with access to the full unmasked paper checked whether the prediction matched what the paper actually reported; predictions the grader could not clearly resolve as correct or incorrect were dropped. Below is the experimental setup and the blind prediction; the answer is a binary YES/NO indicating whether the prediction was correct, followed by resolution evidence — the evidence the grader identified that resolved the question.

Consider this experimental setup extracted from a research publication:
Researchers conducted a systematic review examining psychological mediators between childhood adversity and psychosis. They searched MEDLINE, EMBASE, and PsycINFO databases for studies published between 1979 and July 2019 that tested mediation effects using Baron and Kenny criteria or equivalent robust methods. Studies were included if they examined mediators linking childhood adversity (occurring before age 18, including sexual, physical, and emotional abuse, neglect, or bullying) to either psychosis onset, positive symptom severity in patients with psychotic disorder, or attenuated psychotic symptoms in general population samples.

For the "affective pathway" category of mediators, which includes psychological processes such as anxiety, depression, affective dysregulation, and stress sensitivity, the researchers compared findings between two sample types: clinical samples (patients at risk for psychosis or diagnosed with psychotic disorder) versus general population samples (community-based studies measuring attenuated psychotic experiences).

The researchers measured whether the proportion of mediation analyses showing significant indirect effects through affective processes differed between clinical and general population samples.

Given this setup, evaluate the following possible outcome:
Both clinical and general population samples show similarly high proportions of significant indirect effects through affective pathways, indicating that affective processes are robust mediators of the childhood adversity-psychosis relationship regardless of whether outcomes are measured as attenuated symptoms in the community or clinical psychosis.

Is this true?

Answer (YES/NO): NO